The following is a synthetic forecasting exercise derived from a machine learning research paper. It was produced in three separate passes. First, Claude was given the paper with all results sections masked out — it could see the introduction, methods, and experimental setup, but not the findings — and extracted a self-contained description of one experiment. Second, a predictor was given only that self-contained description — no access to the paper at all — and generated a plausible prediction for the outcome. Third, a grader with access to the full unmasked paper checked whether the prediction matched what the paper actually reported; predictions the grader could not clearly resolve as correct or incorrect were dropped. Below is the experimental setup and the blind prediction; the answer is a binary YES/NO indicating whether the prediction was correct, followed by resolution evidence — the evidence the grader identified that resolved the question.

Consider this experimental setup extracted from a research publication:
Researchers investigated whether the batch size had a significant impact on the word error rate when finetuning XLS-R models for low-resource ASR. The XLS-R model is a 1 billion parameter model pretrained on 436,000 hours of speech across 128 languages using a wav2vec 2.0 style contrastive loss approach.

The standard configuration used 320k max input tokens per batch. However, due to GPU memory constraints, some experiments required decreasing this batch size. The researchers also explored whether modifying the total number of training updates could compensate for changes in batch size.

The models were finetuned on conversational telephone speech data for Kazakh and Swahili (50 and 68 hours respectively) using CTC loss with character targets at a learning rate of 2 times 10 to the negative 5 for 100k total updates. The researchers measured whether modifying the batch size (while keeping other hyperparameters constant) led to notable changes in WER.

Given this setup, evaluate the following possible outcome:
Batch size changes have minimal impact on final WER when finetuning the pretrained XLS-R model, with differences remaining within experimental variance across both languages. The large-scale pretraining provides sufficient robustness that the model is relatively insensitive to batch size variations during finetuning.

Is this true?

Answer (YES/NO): YES